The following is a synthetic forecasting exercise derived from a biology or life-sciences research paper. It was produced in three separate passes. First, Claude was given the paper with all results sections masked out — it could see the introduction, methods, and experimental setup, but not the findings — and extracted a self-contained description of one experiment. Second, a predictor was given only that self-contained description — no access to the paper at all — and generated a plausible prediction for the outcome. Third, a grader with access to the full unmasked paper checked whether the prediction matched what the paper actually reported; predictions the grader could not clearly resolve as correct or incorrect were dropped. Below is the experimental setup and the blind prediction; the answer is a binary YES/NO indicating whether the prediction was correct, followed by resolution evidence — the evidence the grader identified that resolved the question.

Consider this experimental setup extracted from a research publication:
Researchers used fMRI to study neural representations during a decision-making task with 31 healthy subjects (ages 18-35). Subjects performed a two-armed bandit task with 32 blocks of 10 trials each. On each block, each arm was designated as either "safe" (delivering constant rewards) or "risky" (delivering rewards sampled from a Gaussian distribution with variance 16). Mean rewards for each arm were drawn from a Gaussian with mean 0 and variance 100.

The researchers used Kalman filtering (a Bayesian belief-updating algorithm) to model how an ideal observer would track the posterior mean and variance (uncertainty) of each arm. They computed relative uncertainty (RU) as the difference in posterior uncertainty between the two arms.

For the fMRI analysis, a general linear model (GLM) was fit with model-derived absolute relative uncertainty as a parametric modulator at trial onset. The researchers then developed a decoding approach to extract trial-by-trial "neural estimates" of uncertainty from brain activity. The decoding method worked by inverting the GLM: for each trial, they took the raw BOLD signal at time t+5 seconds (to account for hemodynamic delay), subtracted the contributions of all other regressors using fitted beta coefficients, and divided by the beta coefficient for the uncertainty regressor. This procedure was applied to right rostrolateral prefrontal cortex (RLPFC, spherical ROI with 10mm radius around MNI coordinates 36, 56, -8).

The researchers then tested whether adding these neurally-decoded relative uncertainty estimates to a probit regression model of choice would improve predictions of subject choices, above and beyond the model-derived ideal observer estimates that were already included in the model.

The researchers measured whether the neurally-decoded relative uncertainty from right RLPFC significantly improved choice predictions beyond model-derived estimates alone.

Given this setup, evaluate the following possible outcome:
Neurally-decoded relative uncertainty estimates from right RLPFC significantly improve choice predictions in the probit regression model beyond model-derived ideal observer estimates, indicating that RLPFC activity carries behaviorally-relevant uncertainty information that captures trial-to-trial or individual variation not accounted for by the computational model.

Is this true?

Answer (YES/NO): YES